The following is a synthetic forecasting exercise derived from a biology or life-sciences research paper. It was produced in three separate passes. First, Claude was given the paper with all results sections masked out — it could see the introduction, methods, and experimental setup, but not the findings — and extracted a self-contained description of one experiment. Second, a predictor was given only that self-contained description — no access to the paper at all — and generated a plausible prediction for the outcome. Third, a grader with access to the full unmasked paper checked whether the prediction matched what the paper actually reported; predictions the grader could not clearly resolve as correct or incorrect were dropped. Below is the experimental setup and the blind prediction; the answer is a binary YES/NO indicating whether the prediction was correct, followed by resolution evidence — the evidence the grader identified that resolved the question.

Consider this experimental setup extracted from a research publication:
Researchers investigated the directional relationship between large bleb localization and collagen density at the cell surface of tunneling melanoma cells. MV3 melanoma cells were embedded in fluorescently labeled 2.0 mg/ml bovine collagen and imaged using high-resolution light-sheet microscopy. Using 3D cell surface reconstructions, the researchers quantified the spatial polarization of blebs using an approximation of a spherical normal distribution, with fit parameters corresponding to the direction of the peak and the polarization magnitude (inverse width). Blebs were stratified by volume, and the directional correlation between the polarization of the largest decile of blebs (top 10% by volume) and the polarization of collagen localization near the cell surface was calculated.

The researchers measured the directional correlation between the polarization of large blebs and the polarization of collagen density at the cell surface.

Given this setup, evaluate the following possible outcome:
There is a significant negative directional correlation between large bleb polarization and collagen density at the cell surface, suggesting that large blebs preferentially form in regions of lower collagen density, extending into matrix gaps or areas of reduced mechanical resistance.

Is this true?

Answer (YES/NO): NO